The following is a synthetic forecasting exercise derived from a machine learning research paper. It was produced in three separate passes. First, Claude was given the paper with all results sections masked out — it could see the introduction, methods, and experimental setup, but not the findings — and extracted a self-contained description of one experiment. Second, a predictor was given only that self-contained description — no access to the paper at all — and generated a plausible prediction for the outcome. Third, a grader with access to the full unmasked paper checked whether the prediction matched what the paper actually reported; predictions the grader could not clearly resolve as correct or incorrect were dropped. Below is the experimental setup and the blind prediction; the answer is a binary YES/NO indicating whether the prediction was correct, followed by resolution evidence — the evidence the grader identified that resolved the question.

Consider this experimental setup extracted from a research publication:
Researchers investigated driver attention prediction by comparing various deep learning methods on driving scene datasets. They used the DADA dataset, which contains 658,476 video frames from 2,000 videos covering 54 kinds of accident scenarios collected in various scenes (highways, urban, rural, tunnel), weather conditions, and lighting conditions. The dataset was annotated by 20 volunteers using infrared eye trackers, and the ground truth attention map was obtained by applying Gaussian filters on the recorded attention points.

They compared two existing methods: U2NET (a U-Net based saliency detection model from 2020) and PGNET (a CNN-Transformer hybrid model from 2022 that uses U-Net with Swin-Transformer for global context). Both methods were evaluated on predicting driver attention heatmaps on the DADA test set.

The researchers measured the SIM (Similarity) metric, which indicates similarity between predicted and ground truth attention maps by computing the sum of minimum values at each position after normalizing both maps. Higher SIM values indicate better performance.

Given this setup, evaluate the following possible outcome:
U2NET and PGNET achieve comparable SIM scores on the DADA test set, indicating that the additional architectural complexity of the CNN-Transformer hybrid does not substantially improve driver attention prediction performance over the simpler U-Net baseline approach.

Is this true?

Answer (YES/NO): NO